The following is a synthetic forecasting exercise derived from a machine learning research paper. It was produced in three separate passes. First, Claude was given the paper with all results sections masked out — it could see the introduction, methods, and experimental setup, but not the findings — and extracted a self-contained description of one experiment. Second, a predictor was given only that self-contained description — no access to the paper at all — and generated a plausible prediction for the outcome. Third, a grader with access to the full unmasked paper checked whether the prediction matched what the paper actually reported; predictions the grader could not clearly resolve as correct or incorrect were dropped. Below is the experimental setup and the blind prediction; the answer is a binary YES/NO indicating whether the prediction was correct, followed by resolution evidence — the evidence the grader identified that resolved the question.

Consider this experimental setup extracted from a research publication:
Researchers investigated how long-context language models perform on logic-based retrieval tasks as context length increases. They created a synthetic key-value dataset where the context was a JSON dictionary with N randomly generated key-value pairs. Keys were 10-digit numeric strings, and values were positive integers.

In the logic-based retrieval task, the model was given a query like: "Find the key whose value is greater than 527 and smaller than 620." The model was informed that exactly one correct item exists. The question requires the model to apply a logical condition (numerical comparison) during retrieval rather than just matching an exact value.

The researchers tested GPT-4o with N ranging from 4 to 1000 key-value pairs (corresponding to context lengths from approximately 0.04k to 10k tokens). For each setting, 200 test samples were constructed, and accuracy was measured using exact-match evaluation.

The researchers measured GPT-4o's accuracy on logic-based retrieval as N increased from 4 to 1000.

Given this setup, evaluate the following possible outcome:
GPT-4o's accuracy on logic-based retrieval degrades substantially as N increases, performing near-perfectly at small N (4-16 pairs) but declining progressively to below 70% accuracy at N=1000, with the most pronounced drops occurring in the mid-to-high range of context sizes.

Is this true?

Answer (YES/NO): NO